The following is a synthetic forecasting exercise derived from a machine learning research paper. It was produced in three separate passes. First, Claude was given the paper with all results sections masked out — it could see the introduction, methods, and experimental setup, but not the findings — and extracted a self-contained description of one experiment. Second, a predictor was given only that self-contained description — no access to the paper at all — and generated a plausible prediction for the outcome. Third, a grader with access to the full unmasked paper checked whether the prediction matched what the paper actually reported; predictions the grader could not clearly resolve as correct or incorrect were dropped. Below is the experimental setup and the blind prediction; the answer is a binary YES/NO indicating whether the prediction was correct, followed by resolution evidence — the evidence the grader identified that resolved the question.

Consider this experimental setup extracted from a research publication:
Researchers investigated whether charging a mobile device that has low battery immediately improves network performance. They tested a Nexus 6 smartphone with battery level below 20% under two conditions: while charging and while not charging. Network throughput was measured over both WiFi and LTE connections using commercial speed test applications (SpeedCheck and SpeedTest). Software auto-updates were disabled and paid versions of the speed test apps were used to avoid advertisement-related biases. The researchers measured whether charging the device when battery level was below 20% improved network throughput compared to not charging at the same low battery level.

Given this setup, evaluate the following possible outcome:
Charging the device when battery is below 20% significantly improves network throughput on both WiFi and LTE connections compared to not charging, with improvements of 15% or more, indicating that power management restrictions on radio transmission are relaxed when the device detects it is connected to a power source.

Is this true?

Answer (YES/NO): NO